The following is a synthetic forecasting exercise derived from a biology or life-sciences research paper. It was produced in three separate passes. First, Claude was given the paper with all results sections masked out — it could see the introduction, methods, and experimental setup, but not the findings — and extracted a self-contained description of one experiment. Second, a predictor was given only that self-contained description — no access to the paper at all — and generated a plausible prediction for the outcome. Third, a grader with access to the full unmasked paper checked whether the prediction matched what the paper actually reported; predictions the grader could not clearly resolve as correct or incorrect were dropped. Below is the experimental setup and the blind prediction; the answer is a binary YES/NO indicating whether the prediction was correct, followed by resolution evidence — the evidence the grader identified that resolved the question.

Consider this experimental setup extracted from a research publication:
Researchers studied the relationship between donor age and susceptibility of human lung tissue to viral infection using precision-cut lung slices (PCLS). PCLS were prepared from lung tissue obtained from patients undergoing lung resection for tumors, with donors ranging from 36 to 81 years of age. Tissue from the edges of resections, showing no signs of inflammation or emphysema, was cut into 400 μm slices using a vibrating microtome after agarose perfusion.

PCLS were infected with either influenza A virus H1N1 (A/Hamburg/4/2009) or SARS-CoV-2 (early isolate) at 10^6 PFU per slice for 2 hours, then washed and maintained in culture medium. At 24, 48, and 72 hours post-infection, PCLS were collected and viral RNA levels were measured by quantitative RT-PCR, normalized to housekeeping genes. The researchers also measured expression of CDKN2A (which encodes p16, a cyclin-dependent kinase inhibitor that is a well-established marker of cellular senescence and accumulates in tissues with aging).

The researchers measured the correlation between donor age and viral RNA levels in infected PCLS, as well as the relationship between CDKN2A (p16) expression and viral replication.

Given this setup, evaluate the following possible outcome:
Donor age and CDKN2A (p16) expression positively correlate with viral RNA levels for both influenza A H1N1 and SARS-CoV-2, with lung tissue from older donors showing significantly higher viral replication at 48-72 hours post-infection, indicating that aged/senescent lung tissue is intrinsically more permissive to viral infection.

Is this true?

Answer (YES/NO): NO